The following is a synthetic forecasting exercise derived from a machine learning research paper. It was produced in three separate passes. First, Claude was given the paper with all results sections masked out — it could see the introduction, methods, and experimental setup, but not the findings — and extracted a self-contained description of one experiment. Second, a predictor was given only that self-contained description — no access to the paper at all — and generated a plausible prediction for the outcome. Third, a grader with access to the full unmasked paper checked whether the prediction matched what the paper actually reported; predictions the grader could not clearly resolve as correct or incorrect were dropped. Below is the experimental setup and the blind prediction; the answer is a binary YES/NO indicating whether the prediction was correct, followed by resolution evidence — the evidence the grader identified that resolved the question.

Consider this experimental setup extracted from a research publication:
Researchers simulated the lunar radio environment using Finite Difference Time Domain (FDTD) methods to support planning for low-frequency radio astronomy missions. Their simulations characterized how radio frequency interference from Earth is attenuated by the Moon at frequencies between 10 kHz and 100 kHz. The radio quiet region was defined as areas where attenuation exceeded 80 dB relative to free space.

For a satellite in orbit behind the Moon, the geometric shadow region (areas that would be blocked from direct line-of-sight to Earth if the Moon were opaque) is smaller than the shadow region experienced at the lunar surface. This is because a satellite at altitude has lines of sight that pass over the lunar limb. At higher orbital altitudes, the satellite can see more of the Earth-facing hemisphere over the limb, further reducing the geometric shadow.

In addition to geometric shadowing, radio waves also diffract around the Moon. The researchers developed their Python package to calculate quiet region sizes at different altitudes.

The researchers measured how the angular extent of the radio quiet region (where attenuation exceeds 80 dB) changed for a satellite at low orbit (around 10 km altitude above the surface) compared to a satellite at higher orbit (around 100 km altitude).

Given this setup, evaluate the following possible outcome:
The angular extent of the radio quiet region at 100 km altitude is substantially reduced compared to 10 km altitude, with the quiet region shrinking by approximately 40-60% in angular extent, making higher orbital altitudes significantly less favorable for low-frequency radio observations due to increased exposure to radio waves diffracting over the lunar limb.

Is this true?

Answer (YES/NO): NO